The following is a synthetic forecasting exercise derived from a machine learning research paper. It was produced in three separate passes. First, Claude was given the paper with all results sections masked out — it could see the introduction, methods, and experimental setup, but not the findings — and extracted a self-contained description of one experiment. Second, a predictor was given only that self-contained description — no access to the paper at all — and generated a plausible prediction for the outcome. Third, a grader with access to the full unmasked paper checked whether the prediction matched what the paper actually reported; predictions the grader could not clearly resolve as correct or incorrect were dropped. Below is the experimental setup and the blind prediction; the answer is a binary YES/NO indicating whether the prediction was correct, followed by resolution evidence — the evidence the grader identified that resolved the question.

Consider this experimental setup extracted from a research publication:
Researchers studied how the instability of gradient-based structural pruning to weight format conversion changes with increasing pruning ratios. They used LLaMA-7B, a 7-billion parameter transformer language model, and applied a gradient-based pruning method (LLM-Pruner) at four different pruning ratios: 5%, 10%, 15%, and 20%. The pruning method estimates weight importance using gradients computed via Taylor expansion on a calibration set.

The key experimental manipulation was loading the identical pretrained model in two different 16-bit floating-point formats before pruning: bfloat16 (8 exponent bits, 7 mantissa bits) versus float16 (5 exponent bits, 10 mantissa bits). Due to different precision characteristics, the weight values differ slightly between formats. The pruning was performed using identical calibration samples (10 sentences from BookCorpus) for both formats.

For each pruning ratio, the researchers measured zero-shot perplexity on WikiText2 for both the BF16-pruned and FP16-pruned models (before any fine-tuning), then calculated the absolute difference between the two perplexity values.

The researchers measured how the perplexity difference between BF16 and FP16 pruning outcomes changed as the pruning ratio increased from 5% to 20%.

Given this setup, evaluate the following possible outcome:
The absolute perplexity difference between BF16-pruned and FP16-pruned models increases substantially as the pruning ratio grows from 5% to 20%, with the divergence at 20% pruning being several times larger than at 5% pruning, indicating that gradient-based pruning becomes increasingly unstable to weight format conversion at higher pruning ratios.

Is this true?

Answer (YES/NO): YES